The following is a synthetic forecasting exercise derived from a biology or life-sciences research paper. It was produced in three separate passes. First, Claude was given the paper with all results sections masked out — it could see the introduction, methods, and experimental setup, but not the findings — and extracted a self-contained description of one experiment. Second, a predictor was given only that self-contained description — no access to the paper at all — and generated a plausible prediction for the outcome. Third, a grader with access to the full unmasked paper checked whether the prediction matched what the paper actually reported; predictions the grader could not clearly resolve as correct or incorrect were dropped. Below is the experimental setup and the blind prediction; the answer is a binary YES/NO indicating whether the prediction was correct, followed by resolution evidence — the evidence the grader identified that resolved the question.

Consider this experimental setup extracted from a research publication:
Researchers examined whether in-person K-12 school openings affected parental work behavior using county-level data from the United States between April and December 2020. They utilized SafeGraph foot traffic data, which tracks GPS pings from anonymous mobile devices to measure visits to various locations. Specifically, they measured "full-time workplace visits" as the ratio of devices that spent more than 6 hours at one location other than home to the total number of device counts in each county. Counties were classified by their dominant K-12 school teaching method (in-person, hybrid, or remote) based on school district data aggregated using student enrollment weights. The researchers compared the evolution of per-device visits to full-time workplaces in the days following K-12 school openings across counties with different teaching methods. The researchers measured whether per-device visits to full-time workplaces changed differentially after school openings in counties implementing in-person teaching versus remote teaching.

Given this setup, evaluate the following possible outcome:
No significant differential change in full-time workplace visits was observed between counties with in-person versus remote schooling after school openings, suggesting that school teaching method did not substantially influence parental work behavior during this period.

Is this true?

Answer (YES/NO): NO